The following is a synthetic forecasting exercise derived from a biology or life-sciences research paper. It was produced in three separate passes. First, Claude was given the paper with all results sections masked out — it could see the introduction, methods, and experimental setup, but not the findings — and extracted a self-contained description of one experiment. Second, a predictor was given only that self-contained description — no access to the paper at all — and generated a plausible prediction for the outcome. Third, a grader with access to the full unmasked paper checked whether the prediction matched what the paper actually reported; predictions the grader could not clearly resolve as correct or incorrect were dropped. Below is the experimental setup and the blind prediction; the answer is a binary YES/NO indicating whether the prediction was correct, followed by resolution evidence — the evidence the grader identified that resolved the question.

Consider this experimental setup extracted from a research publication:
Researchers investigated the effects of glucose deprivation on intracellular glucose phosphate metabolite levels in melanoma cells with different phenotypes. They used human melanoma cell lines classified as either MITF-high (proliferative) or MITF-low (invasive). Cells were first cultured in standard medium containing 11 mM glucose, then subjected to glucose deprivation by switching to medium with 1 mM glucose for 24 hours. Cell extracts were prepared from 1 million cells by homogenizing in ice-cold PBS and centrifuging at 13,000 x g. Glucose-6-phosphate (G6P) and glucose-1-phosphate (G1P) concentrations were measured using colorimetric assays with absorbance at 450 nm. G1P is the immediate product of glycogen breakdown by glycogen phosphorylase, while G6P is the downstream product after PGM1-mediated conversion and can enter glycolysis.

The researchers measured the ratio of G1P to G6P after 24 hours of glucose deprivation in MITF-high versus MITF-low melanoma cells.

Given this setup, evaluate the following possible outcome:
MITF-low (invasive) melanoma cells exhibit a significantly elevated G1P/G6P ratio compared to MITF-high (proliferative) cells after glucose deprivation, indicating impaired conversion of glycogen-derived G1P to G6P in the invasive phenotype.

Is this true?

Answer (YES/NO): NO